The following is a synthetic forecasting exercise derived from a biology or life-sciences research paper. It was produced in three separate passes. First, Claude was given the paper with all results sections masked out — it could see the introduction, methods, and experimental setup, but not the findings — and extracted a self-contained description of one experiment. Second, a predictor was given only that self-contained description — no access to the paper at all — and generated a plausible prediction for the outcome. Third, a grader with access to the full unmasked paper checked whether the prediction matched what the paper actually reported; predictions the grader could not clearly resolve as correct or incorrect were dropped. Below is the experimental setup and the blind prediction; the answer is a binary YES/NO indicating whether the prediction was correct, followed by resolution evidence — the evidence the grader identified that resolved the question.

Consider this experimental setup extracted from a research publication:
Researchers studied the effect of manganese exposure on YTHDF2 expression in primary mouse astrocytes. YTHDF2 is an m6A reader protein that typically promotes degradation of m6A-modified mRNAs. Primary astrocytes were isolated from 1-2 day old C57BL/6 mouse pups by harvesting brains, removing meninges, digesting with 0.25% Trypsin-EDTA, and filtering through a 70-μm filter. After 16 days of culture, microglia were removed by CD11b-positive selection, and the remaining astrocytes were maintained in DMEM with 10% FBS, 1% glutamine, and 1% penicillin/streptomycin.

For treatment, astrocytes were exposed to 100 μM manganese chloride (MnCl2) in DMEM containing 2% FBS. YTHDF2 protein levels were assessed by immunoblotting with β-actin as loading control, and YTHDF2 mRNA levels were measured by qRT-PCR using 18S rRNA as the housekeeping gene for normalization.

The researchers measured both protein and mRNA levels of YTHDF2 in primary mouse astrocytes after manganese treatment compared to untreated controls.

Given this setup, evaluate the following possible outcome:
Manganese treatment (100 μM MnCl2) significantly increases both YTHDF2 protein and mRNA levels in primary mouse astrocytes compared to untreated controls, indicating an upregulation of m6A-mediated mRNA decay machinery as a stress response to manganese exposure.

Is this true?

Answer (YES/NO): NO